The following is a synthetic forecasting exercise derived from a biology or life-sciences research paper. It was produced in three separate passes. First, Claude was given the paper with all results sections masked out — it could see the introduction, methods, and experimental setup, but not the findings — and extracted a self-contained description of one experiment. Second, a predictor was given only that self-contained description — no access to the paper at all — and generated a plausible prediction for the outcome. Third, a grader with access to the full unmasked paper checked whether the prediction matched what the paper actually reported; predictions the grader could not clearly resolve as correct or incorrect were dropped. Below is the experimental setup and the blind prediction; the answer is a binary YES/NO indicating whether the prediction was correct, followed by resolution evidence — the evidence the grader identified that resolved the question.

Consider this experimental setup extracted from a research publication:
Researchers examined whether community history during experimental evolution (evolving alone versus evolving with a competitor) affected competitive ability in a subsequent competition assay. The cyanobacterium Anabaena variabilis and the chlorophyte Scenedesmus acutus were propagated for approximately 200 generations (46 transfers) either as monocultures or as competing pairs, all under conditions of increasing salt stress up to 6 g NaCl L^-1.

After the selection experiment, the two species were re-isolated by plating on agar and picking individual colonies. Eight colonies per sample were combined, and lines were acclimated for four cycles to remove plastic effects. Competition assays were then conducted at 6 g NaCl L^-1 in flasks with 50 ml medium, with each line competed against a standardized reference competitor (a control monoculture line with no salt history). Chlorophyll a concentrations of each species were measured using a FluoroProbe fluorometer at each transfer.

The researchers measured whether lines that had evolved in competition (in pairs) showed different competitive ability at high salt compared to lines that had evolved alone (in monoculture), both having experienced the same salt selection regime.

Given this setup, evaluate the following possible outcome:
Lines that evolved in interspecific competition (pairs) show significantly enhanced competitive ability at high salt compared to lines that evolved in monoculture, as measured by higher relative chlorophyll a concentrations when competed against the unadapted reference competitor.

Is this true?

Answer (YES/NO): NO